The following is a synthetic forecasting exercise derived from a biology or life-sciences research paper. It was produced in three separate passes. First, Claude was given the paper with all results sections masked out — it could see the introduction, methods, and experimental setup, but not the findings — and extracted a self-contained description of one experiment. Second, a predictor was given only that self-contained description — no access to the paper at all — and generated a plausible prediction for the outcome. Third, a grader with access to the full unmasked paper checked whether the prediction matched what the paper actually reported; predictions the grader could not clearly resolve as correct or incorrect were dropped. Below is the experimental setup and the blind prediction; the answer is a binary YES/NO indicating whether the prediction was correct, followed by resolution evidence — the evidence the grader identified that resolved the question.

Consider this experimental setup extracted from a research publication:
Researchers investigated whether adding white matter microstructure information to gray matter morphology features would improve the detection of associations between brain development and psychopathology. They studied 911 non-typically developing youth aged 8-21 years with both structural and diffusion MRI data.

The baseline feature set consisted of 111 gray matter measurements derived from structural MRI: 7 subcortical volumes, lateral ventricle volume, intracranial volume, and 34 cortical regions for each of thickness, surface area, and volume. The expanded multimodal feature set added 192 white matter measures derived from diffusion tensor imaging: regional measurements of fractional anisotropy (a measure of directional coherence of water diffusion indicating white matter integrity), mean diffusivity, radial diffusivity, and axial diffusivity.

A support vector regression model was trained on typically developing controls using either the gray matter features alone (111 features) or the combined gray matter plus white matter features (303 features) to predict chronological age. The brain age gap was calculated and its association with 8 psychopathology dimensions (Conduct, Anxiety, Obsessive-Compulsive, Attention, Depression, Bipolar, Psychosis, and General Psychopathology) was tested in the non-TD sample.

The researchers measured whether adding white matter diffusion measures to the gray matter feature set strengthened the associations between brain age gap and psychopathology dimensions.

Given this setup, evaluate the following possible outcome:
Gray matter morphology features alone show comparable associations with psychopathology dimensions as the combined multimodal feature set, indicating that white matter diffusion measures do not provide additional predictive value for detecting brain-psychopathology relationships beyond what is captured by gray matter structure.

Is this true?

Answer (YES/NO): YES